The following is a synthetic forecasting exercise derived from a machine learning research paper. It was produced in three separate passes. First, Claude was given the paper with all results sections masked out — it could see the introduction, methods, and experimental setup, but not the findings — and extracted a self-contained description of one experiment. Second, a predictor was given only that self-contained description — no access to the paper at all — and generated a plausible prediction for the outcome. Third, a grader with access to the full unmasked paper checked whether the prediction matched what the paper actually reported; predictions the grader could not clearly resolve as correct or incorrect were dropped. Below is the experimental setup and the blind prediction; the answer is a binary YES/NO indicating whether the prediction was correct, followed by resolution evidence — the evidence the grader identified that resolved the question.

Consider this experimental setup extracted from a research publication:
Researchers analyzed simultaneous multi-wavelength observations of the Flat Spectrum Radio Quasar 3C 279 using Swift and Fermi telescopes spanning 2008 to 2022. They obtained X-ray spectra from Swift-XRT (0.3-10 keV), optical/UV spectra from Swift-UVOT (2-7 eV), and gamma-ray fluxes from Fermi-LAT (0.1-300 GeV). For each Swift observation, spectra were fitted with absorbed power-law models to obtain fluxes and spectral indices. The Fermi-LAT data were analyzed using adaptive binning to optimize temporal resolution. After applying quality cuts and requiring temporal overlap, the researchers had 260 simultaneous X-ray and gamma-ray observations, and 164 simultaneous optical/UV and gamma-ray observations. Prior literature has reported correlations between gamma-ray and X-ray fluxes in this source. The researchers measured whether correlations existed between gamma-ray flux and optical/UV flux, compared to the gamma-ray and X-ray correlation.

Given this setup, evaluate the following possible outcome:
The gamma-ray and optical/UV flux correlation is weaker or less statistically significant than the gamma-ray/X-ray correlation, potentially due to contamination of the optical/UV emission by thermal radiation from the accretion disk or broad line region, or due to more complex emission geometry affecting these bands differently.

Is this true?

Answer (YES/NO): YES